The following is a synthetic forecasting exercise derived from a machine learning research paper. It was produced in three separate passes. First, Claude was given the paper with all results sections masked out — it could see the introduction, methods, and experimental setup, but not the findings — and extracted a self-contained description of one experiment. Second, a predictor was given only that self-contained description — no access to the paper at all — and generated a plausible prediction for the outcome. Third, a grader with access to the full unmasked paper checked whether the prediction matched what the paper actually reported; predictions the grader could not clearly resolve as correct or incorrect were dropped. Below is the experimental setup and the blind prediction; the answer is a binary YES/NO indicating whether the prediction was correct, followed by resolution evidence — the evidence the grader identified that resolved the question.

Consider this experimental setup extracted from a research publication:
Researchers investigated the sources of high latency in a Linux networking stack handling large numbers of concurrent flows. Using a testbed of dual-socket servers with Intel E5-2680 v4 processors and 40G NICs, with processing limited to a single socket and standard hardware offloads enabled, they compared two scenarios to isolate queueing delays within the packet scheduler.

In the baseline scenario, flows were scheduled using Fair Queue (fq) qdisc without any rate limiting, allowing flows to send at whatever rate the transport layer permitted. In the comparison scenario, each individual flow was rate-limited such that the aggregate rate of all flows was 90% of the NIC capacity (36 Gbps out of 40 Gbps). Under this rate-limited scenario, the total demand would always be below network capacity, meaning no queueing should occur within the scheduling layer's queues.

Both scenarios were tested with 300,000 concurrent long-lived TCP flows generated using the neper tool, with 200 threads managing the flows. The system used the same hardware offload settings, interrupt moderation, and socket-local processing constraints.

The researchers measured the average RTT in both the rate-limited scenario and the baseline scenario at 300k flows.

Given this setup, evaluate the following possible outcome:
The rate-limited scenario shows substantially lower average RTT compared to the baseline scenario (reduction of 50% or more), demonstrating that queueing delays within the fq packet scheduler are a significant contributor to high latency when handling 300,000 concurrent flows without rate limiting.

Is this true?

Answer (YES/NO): YES